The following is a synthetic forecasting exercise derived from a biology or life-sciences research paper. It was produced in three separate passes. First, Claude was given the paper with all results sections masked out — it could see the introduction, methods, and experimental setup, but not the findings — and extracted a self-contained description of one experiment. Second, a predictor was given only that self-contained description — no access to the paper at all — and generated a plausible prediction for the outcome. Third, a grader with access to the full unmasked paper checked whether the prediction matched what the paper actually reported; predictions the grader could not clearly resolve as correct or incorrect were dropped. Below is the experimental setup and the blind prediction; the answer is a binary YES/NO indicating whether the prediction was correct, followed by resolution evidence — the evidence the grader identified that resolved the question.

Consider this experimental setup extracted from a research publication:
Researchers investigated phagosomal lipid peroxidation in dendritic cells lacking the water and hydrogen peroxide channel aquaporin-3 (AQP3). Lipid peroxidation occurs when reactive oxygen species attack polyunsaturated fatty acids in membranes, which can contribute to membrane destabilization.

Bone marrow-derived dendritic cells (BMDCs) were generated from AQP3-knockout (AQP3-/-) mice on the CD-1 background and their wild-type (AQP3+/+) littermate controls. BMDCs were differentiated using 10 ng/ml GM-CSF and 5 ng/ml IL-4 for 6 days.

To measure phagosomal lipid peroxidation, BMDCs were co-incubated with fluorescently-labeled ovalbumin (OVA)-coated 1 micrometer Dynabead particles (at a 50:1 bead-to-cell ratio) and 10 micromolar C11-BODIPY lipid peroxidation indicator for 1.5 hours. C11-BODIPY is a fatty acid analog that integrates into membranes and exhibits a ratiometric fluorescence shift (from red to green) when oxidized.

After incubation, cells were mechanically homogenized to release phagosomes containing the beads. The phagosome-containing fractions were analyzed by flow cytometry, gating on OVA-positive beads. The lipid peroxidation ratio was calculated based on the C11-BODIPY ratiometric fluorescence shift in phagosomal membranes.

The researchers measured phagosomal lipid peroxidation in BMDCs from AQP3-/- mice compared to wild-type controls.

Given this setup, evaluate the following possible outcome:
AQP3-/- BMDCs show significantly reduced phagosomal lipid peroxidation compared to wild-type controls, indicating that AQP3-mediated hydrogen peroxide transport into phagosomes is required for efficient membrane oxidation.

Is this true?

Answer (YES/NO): NO